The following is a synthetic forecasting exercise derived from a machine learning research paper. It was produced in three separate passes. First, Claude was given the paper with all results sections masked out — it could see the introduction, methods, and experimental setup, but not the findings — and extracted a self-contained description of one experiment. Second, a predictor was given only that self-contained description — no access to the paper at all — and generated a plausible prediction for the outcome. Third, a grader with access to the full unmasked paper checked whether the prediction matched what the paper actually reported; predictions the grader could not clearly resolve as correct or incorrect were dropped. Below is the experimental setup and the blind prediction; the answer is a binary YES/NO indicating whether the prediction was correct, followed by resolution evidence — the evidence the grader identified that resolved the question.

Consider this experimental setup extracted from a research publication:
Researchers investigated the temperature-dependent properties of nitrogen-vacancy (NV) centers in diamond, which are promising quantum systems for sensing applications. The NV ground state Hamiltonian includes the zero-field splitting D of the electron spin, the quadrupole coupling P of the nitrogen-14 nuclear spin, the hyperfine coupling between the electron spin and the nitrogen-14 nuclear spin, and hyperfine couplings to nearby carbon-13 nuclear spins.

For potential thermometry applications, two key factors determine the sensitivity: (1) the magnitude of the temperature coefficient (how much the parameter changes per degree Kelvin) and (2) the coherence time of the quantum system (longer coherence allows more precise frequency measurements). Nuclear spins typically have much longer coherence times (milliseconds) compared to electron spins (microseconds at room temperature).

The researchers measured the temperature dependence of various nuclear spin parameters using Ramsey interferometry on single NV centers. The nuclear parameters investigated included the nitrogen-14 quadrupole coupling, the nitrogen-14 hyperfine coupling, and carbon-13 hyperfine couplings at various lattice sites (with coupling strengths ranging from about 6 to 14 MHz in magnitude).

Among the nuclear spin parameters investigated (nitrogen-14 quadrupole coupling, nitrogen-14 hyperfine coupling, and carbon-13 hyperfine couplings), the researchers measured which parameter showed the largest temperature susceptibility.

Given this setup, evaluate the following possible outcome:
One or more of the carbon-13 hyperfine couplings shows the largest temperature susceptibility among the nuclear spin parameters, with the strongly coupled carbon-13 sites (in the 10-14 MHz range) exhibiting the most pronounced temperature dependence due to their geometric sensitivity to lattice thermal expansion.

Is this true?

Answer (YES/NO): NO